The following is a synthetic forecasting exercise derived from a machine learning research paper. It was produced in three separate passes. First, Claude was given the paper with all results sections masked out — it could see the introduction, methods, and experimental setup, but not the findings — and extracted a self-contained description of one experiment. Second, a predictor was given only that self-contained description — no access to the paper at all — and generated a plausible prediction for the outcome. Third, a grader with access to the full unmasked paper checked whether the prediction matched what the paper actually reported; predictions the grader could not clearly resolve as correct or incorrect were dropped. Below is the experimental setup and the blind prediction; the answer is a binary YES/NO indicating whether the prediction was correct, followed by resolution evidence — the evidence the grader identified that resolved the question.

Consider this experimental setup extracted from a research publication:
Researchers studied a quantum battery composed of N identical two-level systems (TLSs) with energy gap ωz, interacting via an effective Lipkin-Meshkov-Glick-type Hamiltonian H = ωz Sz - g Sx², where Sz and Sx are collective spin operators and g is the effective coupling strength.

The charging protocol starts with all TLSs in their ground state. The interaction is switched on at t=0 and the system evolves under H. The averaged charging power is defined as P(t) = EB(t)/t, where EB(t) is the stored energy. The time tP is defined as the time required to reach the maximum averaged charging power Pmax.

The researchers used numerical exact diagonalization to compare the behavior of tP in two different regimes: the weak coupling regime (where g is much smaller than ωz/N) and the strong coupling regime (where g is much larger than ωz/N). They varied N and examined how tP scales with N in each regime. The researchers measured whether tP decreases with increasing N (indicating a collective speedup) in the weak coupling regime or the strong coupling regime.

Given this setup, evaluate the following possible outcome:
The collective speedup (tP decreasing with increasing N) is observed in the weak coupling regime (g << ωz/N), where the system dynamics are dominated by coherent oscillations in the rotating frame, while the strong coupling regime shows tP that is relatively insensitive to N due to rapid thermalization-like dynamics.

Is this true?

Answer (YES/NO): NO